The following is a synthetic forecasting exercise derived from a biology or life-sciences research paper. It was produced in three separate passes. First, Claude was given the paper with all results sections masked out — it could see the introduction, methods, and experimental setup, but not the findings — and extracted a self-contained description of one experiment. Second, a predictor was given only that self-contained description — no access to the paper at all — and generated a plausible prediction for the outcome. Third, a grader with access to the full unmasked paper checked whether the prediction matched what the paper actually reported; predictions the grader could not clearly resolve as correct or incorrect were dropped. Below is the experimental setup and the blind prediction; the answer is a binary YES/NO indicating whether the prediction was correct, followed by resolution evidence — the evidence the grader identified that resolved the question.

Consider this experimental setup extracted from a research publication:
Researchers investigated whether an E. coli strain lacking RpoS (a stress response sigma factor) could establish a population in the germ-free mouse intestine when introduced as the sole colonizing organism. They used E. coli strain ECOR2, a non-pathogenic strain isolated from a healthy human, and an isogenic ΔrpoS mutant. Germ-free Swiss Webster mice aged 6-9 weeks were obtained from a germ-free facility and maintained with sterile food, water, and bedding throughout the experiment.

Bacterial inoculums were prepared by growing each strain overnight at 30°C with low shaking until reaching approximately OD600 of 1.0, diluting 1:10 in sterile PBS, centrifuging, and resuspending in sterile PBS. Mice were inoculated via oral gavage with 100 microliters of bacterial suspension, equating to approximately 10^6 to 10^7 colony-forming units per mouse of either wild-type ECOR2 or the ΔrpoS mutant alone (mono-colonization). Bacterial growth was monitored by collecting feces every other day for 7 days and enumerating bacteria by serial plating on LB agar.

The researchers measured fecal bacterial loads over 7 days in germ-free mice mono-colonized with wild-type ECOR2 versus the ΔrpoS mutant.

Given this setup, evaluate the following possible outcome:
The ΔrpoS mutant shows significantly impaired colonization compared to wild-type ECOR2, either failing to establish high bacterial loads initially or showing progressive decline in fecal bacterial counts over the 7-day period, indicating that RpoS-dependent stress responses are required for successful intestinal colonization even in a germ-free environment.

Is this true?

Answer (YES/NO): NO